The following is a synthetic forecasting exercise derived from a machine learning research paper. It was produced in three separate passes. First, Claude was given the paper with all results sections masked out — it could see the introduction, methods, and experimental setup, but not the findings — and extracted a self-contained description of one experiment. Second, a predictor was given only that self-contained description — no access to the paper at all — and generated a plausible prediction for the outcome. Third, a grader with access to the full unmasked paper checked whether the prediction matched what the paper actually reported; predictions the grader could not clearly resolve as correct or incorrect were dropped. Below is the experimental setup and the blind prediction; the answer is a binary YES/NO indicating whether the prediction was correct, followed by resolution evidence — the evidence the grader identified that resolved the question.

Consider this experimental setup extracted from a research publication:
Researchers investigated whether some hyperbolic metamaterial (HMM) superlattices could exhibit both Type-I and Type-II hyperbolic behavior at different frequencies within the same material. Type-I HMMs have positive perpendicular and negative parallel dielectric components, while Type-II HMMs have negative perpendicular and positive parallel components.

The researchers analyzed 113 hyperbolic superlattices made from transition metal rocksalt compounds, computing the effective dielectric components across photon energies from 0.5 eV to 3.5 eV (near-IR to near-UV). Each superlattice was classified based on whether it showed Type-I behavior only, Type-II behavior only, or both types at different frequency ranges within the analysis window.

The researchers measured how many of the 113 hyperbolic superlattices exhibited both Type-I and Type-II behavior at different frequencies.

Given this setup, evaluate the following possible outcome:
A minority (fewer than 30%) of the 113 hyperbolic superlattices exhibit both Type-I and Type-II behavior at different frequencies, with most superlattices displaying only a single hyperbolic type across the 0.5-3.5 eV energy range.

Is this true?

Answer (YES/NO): YES